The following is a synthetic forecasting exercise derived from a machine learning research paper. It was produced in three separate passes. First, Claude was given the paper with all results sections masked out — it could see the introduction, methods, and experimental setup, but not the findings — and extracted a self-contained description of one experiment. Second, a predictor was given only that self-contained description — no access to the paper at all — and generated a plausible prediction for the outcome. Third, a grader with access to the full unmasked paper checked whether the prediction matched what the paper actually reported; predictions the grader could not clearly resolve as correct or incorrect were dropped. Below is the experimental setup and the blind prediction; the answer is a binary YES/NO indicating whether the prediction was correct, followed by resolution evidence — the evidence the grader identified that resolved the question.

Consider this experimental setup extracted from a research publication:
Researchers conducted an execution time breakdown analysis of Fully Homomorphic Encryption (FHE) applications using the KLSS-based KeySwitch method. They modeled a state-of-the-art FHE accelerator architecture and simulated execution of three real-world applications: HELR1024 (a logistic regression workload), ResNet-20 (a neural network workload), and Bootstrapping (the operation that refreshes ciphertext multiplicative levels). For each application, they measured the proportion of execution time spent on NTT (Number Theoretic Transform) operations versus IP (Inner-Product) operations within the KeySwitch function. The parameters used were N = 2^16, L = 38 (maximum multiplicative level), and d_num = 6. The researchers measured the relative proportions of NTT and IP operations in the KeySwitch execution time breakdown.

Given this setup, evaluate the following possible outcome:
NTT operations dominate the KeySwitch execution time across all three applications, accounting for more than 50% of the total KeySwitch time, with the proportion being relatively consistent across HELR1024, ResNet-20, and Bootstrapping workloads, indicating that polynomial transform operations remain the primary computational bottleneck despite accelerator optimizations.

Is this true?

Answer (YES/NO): NO